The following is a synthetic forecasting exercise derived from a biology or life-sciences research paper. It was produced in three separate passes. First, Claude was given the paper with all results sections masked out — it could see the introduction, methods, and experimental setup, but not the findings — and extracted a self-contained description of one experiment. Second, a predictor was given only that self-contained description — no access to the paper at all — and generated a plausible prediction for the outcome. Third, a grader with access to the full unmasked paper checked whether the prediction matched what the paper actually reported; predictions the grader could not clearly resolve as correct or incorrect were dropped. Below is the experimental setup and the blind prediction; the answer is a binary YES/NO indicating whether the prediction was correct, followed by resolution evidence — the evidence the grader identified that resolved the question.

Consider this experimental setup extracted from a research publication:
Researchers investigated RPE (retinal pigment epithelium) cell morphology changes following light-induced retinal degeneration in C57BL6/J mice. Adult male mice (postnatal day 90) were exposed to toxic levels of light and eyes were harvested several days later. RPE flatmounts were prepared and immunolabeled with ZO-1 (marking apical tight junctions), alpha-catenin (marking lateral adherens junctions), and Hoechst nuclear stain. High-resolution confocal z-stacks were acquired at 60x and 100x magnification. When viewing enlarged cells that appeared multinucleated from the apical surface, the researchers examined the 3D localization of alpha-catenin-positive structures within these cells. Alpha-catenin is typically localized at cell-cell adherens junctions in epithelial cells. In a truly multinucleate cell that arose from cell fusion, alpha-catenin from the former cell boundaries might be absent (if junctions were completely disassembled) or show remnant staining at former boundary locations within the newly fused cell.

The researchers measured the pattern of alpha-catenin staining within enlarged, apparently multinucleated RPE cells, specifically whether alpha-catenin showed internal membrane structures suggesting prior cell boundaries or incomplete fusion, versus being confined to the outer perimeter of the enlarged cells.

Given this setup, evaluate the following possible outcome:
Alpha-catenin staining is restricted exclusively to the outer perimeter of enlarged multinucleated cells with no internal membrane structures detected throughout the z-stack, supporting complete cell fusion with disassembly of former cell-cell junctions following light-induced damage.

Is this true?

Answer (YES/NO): NO